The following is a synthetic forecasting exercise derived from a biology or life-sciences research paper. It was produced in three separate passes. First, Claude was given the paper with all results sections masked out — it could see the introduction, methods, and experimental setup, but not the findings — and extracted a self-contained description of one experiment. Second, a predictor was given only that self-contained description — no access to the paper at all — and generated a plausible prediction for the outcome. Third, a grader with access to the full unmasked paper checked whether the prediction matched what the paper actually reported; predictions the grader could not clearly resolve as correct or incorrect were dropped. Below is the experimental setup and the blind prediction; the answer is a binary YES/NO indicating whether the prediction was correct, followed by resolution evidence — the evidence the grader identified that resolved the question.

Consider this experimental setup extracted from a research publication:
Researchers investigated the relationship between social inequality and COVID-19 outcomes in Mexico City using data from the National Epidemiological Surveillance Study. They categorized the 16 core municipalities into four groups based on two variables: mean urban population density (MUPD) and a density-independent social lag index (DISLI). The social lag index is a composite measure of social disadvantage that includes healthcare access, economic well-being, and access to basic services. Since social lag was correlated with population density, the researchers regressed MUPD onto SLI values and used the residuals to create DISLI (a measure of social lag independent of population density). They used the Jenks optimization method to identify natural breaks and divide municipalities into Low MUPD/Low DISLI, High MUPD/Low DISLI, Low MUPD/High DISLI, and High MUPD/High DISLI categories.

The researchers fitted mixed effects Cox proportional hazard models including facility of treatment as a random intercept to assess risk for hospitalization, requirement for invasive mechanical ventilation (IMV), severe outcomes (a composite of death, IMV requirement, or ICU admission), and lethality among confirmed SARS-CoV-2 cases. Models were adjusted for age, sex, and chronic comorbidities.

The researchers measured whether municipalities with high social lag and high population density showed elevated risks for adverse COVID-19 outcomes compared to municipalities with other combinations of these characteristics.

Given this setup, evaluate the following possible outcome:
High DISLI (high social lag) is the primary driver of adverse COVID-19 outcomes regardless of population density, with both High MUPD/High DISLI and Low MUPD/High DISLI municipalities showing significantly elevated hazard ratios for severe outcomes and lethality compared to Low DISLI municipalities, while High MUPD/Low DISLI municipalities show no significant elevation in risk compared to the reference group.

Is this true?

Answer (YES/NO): NO